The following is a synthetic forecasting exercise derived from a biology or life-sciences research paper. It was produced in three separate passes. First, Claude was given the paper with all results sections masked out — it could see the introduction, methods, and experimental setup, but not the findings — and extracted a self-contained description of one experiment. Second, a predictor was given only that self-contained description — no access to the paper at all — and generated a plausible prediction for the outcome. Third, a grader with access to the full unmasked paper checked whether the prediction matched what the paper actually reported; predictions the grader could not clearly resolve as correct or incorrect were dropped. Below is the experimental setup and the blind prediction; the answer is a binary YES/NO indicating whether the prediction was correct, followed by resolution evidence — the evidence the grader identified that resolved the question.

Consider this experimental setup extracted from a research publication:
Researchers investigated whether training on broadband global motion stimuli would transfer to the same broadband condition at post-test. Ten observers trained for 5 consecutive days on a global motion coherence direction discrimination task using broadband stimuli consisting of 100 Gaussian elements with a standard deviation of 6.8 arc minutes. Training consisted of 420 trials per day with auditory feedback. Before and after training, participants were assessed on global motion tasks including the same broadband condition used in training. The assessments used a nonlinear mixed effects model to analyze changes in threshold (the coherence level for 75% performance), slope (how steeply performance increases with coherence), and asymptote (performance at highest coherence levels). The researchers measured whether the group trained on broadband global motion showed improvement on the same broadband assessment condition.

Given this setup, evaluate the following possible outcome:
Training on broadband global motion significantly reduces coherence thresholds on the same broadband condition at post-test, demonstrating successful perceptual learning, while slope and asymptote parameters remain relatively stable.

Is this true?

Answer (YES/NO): NO